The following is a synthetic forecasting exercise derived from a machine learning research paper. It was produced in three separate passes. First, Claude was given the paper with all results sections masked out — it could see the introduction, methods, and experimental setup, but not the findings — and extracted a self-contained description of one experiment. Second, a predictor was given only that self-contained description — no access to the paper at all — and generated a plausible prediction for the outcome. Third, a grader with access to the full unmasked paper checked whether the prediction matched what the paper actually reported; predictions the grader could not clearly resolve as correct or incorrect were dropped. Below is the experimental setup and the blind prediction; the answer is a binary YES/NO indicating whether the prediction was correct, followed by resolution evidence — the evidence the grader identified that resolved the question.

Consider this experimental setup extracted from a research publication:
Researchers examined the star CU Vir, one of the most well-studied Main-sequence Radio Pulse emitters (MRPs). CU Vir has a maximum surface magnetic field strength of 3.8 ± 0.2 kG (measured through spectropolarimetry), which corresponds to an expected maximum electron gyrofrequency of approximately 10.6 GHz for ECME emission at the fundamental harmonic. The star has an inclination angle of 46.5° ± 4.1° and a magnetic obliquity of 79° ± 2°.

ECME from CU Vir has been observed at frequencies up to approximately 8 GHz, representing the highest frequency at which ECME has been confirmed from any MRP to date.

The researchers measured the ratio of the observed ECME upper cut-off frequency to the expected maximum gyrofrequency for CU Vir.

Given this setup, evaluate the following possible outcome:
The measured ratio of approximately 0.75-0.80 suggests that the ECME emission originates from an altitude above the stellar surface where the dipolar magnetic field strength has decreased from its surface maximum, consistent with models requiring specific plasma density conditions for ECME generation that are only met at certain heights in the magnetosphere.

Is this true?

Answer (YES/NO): NO